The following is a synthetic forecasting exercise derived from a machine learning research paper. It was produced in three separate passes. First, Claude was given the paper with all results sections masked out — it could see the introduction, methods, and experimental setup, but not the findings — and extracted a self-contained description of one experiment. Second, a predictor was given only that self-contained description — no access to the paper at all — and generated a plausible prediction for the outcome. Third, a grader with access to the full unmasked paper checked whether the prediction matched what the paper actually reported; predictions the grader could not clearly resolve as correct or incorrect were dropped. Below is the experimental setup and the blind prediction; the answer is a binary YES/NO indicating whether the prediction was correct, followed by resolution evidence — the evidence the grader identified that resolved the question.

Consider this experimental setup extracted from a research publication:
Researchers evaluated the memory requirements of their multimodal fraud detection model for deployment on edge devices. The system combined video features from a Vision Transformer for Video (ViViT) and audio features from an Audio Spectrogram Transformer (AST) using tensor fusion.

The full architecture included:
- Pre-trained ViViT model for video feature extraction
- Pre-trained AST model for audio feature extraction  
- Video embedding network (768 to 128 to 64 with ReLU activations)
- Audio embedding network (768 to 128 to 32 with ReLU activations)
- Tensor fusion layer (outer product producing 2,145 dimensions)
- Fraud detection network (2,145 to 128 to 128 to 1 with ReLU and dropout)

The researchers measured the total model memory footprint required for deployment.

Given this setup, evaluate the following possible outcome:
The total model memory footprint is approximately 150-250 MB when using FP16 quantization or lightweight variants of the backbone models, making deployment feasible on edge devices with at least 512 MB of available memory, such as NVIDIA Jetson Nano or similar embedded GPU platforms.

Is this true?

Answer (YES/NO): YES